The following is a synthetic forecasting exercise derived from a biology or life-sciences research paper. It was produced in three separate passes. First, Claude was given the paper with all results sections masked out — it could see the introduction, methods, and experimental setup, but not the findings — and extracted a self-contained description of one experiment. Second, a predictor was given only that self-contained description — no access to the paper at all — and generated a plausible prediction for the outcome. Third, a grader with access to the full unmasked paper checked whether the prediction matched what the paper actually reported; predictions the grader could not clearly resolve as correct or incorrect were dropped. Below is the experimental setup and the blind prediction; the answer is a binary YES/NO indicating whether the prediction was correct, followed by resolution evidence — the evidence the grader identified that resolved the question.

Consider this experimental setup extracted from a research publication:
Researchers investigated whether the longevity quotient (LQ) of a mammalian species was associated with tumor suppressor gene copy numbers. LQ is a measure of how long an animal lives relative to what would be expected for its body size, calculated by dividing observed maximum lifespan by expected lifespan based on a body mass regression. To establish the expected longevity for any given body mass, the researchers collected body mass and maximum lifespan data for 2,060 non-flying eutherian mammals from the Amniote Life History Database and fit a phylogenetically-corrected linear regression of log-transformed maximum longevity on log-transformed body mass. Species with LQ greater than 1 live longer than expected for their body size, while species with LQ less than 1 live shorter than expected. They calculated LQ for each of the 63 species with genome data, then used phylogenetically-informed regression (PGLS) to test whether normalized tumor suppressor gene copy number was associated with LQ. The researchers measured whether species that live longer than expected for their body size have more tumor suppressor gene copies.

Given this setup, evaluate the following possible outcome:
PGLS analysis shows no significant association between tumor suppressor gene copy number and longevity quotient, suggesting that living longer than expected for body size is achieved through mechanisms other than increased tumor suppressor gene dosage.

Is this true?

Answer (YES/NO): NO